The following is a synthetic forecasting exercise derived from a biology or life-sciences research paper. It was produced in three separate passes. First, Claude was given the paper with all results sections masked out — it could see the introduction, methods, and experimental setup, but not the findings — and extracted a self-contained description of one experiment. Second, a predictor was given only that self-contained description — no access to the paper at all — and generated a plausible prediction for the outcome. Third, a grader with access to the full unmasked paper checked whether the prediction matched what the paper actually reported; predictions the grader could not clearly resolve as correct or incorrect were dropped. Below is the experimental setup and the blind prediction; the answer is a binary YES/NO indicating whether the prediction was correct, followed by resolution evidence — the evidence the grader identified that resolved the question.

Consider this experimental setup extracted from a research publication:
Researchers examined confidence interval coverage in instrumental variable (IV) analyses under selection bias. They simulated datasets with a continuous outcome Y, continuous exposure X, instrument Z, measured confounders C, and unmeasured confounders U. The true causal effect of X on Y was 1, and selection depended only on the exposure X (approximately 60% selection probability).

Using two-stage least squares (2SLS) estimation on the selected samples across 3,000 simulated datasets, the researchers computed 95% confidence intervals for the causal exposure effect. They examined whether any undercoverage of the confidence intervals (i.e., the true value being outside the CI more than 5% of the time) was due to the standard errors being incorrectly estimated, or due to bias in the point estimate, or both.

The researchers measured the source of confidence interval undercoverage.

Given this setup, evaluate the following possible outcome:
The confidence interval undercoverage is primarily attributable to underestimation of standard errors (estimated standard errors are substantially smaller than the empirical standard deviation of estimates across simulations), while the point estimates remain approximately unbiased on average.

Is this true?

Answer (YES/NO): NO